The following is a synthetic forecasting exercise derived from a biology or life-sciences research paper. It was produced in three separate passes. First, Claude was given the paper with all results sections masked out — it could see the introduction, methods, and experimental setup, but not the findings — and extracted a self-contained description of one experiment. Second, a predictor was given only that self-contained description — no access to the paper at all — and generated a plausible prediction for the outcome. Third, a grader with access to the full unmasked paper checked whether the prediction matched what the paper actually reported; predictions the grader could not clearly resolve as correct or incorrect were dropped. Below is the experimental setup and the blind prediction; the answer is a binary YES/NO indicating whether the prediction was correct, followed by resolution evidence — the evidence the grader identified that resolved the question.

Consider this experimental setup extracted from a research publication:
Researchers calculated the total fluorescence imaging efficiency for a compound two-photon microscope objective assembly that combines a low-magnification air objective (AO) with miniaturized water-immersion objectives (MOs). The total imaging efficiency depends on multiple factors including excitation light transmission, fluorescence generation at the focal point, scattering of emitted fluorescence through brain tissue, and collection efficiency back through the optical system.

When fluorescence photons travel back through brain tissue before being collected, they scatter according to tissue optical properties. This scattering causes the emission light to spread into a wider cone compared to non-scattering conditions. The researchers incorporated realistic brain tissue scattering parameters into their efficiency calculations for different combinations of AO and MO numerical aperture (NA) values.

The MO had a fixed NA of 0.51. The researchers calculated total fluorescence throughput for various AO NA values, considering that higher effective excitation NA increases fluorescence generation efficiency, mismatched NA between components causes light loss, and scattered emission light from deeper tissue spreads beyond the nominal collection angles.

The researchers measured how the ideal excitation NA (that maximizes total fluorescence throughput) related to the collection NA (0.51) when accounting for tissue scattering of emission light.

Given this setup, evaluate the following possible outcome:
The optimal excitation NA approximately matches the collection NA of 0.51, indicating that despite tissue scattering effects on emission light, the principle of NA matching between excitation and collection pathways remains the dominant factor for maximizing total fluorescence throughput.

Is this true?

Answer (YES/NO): NO